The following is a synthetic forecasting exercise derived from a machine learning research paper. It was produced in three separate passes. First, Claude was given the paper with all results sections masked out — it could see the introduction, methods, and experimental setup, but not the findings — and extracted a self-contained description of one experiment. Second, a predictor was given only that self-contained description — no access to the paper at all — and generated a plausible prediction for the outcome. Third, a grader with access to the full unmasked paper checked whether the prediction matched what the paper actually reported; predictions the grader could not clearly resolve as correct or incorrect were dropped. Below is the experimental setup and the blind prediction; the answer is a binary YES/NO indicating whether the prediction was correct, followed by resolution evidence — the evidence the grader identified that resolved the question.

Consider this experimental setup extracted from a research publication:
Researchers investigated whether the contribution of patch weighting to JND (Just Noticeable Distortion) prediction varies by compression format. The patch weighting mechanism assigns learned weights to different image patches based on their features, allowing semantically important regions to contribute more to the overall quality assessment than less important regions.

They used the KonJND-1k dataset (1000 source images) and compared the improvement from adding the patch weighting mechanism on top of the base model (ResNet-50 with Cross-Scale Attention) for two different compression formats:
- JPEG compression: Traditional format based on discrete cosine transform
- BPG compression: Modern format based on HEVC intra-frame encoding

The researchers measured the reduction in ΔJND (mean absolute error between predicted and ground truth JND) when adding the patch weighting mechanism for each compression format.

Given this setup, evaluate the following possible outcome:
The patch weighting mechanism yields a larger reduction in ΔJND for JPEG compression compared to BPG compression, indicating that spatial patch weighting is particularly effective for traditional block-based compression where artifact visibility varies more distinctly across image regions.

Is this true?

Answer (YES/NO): YES